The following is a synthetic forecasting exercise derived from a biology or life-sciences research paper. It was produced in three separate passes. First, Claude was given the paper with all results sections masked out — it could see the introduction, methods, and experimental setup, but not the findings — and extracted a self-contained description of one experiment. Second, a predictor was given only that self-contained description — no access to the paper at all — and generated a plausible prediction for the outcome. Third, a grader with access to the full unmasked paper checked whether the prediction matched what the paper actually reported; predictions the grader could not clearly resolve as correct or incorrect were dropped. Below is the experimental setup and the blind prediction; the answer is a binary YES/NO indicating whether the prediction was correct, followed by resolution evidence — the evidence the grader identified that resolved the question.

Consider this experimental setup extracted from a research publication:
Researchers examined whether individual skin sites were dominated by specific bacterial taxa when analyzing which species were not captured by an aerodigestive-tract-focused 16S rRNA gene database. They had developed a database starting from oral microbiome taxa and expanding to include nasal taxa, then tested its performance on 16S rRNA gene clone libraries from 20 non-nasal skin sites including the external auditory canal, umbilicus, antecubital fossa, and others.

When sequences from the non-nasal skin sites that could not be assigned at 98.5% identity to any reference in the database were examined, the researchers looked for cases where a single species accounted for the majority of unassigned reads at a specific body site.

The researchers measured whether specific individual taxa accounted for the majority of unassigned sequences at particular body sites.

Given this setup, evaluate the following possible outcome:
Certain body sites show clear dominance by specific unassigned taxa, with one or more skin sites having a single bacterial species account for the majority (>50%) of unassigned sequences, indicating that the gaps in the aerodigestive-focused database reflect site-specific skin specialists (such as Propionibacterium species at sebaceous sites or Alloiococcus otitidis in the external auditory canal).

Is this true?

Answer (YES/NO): YES